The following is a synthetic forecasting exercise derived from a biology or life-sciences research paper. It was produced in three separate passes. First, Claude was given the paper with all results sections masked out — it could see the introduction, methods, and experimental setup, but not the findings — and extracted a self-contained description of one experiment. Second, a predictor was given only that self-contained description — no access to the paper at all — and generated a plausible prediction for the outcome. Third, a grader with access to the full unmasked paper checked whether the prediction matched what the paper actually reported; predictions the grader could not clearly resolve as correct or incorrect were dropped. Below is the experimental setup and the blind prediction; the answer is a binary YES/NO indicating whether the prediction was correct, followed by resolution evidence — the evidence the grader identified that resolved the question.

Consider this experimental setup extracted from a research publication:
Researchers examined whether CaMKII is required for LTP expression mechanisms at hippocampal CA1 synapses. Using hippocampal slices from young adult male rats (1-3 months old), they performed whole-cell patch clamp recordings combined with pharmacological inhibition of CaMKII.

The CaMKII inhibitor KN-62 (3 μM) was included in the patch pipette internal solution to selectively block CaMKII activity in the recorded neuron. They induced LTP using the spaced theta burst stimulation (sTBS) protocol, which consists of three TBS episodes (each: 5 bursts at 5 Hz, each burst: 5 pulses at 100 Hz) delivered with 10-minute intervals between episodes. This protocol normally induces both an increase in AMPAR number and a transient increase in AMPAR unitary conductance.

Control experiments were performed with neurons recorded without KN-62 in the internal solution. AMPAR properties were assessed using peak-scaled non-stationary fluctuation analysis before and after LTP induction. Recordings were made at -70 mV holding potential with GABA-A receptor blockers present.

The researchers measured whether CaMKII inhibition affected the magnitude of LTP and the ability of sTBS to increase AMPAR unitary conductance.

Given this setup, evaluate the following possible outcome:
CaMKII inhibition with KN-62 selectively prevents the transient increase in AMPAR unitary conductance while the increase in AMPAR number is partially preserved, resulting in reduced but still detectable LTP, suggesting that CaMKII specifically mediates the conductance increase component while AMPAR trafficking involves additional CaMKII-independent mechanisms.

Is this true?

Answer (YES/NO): NO